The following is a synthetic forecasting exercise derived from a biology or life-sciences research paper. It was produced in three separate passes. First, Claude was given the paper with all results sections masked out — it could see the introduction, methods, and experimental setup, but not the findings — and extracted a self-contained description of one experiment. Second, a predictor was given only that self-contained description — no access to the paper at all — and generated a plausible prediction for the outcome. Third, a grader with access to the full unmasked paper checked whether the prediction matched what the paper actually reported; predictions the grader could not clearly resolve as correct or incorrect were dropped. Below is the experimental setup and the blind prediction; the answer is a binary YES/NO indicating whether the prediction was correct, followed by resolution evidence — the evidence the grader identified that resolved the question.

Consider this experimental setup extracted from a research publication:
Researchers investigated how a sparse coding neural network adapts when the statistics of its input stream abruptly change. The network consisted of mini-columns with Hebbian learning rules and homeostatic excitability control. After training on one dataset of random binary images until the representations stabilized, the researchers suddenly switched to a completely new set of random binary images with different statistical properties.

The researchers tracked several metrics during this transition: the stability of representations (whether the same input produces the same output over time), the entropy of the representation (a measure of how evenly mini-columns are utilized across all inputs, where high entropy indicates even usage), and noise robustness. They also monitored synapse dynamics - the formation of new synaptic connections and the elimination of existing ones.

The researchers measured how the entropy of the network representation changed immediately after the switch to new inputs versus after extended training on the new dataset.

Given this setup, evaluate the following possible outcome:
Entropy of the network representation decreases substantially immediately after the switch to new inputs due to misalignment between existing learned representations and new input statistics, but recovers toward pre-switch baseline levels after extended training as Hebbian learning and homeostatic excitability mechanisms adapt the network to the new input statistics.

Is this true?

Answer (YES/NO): YES